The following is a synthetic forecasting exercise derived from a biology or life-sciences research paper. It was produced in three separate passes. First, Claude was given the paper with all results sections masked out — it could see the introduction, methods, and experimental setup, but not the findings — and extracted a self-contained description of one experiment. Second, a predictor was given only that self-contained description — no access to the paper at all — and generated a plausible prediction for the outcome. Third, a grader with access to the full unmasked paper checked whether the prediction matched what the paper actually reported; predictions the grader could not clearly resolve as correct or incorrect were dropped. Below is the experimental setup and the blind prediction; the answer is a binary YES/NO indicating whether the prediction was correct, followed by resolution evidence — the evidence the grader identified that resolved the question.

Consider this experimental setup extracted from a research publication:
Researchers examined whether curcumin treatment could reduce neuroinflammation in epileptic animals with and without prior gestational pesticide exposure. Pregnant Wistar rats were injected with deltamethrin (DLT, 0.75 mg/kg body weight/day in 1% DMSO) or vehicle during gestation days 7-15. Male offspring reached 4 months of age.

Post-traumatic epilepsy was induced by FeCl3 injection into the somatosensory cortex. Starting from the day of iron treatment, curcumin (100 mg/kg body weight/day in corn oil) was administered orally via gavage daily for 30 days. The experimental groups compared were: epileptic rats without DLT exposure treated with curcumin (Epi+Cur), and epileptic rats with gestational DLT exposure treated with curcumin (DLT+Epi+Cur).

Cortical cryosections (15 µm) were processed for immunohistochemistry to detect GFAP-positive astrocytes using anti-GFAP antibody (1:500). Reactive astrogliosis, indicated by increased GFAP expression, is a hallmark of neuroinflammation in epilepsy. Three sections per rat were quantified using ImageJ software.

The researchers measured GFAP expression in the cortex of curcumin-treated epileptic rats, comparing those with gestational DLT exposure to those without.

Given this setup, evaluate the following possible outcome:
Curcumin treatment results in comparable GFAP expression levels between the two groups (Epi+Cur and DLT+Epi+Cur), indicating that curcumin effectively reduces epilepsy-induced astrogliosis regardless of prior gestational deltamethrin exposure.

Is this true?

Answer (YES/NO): NO